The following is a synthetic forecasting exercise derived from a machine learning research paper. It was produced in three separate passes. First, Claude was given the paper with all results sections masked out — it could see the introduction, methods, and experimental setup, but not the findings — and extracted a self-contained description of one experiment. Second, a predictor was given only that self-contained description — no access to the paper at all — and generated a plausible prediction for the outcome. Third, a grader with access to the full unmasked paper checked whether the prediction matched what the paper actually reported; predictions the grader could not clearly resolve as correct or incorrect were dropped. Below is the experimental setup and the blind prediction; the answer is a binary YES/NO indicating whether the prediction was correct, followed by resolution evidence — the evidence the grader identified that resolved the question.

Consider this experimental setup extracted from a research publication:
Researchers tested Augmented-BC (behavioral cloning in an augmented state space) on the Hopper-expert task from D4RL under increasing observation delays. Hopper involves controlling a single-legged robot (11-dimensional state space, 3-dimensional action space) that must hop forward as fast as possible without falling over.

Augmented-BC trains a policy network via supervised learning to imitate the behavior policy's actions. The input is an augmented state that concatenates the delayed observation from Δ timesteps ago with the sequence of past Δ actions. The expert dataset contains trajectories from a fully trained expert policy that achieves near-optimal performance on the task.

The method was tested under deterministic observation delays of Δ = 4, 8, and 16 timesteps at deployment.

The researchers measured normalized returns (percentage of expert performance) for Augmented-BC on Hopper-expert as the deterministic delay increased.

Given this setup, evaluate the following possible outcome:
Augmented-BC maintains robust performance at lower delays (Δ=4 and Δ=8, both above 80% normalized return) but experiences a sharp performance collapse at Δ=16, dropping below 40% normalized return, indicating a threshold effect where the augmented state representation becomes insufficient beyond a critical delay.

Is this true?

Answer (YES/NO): NO